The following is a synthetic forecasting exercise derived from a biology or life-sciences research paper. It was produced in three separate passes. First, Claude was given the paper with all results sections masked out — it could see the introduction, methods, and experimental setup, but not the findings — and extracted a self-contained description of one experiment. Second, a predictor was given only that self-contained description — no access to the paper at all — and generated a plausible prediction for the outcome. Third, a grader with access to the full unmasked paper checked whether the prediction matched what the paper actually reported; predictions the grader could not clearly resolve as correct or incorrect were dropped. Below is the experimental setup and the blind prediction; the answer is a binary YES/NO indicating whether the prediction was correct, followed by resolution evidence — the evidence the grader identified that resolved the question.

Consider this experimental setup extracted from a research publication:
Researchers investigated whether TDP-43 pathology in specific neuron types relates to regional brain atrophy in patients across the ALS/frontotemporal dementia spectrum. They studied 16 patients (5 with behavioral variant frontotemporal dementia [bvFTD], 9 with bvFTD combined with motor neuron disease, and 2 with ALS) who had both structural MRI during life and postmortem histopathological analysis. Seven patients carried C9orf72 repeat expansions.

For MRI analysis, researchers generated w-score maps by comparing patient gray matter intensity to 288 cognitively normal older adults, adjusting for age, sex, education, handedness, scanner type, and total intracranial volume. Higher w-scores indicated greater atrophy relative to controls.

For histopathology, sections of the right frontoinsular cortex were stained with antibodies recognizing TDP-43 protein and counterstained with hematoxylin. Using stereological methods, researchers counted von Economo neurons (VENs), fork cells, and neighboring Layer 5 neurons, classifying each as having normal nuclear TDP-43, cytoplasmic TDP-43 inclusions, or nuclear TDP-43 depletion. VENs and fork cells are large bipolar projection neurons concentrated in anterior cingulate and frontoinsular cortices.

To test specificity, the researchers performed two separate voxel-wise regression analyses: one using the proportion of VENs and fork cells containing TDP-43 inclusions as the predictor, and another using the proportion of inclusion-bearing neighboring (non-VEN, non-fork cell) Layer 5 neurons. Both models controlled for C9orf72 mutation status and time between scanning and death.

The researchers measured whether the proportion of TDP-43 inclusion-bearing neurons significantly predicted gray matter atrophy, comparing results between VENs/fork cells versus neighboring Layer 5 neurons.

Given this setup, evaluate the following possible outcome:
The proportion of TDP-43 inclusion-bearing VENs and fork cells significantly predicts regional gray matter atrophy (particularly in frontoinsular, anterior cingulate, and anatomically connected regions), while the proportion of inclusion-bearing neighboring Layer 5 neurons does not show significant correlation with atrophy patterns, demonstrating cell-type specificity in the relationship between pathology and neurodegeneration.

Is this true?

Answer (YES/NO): NO